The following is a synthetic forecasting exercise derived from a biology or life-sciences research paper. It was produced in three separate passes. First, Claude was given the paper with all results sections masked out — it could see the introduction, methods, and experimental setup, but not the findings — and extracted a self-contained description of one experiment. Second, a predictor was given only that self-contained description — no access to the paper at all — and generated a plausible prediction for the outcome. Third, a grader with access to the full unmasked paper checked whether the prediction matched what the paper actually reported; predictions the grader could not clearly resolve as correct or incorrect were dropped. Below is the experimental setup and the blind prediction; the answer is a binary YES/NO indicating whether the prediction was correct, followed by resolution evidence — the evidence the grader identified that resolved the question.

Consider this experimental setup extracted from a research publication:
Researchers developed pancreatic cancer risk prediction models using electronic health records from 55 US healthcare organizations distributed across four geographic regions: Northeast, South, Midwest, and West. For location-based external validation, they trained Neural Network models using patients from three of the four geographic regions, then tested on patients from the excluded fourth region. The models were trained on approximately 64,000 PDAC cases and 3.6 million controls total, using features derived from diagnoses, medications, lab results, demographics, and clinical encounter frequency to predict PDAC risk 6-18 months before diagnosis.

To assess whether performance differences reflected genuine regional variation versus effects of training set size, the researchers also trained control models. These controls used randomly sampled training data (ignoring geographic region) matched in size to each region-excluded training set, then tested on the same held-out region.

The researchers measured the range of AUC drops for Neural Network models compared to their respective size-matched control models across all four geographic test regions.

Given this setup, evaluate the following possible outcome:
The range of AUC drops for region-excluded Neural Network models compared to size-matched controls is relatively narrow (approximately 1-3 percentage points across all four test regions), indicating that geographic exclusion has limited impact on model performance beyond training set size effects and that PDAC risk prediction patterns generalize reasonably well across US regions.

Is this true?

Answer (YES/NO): NO